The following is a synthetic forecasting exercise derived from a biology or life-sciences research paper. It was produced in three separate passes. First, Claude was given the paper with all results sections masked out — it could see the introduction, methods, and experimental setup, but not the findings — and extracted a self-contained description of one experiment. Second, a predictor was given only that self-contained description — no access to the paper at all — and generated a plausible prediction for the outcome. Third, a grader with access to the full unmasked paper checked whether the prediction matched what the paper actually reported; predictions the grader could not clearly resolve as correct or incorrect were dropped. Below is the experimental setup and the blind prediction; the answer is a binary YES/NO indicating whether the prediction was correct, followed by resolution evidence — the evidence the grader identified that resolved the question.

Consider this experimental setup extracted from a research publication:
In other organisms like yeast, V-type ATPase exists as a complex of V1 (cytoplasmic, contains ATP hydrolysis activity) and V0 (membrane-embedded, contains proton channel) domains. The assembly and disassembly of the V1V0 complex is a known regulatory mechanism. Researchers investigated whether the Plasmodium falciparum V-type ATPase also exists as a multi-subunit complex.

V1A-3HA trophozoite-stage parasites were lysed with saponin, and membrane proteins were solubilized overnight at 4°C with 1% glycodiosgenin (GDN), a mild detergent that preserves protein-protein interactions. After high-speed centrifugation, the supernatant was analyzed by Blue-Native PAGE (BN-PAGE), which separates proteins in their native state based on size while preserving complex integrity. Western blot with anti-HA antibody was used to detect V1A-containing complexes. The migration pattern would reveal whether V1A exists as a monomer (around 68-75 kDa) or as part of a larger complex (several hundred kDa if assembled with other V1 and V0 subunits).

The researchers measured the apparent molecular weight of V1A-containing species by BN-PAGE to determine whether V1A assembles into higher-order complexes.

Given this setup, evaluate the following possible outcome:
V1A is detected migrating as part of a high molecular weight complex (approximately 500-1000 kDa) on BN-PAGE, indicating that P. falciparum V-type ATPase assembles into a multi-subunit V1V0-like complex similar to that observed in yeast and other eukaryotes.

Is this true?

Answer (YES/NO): YES